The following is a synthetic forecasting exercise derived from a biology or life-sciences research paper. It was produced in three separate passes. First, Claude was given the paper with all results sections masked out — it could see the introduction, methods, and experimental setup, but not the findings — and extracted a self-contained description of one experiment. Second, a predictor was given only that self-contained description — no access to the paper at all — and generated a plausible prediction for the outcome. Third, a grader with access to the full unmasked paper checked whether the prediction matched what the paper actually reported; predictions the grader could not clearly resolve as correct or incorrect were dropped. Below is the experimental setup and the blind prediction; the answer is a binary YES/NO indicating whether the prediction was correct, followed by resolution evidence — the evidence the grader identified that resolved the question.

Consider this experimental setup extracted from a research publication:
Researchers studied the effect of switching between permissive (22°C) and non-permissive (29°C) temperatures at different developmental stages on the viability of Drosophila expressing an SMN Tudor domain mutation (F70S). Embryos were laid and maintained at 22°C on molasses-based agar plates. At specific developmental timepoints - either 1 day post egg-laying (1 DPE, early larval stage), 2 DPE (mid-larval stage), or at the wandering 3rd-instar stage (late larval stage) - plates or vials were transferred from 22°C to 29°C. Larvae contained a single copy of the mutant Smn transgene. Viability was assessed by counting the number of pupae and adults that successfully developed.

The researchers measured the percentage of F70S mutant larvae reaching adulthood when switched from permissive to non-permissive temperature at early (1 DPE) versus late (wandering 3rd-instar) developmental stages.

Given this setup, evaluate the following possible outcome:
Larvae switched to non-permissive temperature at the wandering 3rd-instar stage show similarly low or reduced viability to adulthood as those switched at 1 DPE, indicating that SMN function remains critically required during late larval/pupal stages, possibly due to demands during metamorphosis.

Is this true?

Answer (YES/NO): YES